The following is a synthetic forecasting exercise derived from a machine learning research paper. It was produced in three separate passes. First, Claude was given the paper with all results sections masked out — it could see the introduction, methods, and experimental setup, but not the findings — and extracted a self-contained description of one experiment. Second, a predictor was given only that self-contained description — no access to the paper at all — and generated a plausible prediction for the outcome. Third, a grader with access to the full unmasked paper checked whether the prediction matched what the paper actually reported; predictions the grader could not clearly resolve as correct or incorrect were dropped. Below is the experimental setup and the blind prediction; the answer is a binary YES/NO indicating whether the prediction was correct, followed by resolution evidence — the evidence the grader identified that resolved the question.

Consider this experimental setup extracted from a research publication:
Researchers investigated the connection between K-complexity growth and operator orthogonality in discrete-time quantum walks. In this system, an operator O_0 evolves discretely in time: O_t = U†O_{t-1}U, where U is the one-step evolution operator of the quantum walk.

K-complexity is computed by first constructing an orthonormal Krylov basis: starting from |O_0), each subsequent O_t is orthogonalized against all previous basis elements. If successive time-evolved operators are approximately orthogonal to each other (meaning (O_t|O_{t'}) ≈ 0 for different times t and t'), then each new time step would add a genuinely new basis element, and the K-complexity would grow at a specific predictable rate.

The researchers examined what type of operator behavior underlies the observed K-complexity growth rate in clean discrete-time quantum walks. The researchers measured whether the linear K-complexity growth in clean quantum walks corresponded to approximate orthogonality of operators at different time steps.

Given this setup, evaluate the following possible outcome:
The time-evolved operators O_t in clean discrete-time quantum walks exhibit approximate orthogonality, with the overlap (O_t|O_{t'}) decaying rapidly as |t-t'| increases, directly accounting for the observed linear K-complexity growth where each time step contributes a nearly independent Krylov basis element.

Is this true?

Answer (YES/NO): YES